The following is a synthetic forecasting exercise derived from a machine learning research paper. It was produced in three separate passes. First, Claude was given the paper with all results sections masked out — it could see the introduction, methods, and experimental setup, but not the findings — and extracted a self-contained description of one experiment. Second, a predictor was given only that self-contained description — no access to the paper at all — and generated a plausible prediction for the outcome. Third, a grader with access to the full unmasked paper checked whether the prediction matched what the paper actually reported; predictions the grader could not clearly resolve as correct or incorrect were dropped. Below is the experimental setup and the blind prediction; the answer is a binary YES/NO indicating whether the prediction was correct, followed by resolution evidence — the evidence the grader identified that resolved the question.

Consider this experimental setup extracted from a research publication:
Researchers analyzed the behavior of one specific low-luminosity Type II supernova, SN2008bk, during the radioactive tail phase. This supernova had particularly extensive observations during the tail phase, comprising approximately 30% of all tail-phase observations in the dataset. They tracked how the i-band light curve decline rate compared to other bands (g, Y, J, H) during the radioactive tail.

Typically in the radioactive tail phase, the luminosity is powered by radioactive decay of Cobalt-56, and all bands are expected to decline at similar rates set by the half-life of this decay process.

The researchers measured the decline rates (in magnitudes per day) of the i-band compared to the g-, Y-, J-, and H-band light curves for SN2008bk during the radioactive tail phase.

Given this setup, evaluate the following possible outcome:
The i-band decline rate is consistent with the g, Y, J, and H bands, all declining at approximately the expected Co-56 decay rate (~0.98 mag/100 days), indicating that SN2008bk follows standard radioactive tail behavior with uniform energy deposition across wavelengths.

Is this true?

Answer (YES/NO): NO